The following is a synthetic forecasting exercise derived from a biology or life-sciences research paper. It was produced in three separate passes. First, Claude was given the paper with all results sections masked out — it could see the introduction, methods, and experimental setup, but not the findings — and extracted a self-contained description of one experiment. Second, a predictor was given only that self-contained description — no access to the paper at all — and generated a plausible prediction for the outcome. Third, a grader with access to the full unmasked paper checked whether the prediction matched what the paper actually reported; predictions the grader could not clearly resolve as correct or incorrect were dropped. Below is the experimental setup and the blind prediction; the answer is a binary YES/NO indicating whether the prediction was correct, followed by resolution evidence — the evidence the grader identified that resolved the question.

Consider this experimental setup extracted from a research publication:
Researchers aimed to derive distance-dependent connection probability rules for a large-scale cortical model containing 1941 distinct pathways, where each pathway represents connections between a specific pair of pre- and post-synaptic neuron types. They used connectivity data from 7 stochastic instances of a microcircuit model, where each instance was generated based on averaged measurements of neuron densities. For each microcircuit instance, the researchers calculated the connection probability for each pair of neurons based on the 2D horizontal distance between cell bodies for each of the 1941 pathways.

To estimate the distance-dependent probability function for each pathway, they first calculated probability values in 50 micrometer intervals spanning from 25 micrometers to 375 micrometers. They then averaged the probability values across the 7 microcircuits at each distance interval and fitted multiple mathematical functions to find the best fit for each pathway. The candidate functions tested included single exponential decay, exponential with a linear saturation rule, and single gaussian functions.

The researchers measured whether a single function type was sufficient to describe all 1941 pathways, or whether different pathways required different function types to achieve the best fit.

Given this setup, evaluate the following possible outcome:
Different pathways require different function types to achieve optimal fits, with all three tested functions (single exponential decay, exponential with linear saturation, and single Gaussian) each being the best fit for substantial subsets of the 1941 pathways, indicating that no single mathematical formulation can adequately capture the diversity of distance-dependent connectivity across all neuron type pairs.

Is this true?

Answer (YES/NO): NO